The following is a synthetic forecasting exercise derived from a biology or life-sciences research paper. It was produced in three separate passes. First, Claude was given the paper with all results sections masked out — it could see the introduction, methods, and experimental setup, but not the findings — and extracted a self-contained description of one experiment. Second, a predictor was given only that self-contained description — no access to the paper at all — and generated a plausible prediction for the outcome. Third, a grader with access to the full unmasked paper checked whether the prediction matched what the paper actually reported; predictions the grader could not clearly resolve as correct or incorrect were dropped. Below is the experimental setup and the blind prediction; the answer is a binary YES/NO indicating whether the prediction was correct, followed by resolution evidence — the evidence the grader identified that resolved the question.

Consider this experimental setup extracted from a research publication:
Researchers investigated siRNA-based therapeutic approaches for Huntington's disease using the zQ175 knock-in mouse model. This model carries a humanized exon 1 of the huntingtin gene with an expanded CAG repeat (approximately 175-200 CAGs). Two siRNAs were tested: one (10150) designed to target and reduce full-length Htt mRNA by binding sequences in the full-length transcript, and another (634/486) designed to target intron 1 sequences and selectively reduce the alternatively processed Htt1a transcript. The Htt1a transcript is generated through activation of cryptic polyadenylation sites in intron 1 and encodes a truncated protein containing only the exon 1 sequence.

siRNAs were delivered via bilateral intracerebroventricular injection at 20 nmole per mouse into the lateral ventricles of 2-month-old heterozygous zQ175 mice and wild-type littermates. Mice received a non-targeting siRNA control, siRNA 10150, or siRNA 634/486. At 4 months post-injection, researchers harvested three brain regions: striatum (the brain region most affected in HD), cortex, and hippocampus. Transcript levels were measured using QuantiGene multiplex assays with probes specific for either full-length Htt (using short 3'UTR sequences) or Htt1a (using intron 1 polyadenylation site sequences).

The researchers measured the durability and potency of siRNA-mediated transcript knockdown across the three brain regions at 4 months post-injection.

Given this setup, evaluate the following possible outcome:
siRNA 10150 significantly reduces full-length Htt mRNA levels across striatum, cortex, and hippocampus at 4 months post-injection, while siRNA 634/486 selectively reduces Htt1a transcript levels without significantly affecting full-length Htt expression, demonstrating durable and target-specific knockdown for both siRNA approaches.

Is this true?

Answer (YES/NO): NO